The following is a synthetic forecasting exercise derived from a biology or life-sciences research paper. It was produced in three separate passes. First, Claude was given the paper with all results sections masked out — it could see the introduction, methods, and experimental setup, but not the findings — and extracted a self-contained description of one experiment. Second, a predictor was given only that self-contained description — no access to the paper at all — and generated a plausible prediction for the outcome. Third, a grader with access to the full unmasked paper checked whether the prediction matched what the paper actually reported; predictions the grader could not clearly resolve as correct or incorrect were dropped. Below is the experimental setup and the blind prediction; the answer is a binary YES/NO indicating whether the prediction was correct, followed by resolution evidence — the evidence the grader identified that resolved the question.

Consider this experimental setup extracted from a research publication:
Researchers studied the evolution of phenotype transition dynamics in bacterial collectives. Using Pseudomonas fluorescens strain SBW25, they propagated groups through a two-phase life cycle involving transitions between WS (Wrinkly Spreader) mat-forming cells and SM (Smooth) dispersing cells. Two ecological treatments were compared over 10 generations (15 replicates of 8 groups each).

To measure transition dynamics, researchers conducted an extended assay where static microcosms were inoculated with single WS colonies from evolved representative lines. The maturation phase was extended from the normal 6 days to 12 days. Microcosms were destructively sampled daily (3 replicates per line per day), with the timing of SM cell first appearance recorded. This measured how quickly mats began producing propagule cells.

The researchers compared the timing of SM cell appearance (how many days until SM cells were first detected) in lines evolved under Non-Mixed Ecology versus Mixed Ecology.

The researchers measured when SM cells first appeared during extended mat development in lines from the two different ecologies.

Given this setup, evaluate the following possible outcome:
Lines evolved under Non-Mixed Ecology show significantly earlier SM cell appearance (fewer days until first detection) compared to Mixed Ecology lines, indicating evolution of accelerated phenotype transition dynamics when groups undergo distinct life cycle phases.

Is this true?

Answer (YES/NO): YES